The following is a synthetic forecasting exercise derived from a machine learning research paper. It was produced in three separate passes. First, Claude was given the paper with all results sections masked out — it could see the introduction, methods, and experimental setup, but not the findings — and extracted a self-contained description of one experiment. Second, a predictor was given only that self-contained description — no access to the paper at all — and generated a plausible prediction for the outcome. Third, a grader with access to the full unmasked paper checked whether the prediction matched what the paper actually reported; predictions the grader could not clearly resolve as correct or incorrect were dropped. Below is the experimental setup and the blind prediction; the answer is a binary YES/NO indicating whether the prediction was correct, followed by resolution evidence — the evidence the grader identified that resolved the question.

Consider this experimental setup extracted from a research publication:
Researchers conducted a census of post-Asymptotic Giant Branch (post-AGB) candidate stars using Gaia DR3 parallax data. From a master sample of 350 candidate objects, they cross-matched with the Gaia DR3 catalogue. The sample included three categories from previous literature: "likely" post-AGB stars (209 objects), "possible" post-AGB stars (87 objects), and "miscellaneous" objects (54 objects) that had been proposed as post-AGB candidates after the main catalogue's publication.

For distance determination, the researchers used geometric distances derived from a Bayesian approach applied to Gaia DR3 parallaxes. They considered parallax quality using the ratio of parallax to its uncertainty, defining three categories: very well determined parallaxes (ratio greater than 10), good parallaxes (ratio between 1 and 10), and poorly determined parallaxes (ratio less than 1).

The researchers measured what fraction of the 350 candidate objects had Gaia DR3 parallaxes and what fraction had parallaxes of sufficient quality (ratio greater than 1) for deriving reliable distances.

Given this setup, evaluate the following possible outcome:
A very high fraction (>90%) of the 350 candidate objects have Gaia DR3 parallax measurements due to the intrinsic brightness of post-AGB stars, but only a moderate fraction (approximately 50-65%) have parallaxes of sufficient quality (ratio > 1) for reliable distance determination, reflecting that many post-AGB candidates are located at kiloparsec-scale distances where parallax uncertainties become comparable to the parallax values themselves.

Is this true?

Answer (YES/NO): NO